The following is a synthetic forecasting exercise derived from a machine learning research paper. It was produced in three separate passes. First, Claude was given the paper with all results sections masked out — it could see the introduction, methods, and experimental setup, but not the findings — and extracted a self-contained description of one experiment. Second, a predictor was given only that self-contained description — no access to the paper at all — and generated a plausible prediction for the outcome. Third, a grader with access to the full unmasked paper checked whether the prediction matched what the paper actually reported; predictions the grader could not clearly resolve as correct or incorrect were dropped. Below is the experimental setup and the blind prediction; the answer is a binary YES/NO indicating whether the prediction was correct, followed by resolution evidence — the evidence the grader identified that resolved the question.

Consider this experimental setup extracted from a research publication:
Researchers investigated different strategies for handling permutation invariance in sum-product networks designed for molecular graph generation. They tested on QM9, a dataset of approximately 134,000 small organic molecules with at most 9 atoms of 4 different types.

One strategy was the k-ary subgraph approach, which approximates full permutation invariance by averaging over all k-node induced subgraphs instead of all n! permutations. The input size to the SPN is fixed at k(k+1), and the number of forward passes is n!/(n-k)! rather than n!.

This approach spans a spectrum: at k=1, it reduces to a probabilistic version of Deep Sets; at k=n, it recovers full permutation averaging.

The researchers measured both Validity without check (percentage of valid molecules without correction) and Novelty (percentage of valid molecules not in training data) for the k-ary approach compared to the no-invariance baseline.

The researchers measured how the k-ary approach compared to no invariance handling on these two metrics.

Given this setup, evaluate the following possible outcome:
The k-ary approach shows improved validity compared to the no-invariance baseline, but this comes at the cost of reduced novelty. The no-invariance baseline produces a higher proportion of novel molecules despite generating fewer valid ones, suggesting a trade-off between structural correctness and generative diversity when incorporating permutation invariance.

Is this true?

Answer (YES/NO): NO